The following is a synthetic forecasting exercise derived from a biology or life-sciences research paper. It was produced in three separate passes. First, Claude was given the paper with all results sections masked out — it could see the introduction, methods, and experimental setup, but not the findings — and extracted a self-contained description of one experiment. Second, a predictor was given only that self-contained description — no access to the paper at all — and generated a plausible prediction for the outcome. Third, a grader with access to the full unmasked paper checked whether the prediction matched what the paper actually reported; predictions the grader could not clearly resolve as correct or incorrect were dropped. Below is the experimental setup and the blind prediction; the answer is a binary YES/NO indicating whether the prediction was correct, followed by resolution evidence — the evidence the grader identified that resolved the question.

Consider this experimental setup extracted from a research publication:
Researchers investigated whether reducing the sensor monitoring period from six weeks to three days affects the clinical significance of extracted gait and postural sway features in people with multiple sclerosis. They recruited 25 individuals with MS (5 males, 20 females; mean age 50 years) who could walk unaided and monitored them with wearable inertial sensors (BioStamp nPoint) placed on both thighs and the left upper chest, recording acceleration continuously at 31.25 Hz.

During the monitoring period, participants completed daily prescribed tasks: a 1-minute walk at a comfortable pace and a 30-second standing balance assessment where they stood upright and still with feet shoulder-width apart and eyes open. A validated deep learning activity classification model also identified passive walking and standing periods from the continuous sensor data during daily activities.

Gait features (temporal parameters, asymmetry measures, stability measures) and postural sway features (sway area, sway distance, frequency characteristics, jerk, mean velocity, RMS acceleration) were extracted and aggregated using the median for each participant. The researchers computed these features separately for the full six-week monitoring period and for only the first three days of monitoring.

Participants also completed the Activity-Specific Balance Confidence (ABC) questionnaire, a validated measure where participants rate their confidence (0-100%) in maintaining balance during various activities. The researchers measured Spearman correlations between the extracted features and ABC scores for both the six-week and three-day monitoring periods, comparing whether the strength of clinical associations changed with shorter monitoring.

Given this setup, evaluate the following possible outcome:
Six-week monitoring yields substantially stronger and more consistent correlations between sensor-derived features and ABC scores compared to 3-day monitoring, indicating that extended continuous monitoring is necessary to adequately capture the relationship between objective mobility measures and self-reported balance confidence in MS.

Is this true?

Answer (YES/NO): NO